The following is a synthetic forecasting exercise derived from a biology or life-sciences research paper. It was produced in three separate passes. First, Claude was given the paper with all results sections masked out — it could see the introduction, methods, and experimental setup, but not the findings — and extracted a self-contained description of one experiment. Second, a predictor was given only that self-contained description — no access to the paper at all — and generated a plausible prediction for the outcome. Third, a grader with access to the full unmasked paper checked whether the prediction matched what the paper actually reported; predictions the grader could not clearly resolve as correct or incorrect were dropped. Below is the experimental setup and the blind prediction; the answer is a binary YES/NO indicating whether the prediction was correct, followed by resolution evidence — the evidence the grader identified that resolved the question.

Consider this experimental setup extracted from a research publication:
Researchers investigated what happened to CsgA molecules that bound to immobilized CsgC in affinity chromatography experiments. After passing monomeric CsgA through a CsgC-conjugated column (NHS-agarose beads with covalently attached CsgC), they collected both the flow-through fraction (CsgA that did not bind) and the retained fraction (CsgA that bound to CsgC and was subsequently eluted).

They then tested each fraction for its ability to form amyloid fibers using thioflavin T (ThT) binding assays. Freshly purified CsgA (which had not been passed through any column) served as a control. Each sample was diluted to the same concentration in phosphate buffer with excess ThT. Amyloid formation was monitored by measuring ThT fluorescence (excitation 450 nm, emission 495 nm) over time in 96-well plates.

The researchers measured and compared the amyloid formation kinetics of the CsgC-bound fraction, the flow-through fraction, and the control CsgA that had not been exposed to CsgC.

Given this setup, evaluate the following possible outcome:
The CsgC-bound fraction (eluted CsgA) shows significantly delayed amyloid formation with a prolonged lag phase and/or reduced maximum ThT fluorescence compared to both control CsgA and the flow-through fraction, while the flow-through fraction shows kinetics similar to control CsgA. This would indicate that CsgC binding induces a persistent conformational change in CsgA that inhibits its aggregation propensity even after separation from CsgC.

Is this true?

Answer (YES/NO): NO